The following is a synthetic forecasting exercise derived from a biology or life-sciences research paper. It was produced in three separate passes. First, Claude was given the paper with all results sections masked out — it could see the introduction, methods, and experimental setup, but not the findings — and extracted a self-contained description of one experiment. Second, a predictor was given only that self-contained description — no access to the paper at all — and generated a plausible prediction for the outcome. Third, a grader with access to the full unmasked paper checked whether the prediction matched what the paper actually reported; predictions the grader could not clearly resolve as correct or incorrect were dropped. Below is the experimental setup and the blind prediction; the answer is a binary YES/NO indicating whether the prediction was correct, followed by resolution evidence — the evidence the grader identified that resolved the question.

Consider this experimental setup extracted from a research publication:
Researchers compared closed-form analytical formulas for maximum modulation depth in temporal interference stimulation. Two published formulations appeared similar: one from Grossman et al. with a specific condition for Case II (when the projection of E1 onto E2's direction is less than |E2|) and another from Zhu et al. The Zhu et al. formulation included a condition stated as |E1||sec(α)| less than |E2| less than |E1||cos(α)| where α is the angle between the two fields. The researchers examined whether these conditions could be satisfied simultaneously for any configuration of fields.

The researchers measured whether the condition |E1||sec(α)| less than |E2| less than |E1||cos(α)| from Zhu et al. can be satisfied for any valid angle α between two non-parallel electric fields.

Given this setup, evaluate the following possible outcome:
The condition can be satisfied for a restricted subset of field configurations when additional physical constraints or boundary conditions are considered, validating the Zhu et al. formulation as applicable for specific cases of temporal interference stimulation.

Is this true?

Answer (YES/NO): NO